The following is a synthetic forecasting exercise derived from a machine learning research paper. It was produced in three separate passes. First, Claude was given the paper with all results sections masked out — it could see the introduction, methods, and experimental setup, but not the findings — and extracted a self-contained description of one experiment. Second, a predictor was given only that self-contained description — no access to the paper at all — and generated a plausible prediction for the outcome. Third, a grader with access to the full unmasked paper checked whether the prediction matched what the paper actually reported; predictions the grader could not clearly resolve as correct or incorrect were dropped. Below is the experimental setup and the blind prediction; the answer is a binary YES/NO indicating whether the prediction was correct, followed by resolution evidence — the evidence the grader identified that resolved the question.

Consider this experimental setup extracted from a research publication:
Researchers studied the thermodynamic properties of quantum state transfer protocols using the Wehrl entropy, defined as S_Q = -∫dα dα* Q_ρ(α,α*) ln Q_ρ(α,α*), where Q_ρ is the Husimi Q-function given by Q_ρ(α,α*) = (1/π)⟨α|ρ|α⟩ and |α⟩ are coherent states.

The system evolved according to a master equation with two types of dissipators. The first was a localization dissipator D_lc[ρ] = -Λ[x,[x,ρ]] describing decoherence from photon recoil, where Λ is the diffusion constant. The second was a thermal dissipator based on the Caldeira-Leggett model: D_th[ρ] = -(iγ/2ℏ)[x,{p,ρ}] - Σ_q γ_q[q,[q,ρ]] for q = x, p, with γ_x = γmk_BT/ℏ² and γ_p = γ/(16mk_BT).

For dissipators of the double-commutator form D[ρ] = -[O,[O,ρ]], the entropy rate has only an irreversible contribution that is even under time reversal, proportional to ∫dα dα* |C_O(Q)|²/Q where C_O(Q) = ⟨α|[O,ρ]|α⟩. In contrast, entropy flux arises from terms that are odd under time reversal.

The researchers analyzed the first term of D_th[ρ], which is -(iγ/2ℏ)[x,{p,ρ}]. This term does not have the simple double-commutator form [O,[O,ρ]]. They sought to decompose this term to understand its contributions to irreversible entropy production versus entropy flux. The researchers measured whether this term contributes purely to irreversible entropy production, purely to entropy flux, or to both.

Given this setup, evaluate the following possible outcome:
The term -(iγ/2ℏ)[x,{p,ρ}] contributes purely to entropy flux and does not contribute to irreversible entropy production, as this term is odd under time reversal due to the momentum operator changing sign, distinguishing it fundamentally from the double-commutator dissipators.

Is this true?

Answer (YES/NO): NO